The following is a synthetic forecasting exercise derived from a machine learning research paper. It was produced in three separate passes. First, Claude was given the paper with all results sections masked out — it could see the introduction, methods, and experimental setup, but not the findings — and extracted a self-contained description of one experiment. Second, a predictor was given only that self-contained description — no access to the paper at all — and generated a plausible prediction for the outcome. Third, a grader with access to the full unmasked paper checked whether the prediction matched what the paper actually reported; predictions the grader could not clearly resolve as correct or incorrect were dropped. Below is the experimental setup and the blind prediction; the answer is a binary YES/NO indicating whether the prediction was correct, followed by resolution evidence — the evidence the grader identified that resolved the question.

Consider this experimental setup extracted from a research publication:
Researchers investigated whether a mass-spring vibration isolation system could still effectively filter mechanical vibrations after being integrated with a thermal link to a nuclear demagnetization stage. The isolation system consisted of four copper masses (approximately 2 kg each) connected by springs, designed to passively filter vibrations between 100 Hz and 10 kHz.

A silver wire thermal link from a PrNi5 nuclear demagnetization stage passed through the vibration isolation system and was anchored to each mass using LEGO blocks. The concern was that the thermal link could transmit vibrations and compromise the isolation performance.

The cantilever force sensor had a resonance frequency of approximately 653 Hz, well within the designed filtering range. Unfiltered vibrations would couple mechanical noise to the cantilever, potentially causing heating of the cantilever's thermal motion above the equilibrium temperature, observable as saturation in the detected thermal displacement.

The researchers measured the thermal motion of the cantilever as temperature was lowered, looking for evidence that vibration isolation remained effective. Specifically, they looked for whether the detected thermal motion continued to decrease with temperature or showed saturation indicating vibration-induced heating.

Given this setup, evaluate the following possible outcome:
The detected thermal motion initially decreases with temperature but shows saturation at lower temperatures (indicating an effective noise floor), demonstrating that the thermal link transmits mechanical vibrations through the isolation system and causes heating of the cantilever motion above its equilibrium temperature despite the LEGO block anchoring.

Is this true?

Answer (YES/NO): NO